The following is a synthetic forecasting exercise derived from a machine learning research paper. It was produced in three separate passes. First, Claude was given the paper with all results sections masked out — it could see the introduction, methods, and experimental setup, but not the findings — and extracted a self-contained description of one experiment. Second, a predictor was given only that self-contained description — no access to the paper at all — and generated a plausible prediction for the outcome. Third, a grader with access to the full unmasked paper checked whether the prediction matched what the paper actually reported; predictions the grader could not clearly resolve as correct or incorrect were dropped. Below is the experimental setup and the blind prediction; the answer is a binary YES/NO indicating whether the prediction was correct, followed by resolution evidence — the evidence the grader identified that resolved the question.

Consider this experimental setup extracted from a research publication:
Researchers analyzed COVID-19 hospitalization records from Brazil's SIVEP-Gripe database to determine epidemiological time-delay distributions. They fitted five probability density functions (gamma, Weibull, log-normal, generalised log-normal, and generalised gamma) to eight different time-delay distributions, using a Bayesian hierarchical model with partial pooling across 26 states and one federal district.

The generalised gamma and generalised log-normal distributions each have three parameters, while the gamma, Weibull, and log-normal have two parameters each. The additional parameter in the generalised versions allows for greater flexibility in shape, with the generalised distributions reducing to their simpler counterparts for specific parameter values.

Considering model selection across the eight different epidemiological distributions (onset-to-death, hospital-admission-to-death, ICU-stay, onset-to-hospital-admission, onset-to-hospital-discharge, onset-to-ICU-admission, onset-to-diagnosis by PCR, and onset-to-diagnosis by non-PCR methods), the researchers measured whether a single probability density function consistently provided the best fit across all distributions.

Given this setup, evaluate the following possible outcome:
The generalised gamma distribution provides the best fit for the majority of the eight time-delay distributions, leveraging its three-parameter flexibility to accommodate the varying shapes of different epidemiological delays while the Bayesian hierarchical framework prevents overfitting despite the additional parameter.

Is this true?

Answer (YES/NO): NO